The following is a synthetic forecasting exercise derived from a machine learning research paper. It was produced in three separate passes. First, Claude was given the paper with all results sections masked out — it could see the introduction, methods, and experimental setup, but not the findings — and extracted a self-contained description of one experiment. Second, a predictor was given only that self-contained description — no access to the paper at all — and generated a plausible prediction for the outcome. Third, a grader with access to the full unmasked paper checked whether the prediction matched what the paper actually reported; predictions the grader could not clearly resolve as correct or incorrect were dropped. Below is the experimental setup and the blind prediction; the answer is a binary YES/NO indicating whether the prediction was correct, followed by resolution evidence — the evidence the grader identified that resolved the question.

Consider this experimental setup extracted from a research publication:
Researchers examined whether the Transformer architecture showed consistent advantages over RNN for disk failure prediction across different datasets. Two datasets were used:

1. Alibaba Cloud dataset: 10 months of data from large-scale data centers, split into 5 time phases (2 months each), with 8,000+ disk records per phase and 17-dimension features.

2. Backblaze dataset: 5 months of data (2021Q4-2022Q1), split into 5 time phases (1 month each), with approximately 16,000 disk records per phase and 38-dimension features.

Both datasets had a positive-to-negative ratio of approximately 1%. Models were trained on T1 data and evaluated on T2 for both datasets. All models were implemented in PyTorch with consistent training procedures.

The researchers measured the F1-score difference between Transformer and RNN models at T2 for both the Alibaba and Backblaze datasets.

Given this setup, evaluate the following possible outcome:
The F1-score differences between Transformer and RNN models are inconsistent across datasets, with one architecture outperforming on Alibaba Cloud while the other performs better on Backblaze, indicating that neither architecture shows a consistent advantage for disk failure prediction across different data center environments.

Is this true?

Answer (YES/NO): NO